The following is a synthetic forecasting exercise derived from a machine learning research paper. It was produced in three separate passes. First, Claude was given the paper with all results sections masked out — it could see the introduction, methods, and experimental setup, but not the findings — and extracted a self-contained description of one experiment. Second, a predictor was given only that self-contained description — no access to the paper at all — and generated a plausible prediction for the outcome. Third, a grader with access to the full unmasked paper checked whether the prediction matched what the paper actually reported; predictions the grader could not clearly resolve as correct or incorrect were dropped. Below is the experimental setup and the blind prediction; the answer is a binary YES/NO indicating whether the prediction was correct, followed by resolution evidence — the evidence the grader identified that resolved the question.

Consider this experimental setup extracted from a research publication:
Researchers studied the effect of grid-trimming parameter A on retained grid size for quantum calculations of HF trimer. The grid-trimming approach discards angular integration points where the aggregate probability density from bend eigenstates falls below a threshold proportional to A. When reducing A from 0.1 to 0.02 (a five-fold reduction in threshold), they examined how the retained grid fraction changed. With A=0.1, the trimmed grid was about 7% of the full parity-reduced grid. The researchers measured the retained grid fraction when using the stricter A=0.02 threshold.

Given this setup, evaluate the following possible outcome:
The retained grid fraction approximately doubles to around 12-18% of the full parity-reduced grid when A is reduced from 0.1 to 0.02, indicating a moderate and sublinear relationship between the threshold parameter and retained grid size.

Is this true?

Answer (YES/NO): NO